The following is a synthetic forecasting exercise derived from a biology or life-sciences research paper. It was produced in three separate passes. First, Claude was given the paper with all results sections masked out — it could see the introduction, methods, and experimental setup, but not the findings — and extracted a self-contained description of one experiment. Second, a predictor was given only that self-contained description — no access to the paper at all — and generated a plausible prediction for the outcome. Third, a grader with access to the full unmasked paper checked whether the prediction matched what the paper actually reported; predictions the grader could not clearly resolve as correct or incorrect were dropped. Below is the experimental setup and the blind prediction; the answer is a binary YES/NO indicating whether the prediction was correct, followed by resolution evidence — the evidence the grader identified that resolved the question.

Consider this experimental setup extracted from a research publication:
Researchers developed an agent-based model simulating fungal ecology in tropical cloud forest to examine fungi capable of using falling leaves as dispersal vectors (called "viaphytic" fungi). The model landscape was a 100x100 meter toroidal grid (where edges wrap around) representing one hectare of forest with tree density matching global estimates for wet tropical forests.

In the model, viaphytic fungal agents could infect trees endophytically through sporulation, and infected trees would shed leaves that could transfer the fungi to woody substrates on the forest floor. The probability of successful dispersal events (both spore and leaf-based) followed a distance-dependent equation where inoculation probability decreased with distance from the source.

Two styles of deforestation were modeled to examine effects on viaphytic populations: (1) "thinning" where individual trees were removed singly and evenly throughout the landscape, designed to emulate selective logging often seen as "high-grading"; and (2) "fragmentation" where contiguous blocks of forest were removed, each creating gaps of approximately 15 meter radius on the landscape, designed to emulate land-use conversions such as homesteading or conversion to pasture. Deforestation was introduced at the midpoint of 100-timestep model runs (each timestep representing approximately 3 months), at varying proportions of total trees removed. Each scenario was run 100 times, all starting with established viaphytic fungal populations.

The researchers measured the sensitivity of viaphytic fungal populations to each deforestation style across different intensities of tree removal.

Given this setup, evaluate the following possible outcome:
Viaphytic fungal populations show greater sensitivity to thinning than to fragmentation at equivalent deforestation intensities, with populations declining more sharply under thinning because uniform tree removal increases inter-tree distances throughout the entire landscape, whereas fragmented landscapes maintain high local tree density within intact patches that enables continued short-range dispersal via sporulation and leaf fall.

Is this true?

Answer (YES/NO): NO